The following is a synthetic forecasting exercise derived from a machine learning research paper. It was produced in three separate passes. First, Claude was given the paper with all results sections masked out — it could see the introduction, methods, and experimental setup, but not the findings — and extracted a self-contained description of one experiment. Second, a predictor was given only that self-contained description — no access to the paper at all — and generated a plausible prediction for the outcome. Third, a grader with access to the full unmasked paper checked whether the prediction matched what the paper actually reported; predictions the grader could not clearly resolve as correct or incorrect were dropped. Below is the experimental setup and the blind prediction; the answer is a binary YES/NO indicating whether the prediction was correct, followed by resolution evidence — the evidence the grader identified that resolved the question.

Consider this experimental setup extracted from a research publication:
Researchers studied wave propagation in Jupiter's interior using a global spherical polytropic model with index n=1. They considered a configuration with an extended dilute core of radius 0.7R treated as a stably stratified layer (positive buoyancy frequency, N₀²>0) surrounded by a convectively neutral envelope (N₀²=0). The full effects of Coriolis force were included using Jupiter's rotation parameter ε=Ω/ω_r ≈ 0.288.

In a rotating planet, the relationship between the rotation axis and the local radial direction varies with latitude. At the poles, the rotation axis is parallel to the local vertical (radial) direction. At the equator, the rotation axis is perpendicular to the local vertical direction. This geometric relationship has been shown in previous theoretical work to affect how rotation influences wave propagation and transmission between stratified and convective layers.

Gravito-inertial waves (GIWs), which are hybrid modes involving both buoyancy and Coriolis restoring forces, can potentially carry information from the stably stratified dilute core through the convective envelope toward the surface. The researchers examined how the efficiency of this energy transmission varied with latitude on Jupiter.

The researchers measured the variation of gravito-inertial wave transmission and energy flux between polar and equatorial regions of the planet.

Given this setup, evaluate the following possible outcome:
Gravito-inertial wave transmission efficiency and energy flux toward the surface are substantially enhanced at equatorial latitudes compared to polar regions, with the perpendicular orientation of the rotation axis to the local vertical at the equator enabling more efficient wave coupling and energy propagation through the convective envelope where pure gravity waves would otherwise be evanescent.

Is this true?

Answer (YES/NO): NO